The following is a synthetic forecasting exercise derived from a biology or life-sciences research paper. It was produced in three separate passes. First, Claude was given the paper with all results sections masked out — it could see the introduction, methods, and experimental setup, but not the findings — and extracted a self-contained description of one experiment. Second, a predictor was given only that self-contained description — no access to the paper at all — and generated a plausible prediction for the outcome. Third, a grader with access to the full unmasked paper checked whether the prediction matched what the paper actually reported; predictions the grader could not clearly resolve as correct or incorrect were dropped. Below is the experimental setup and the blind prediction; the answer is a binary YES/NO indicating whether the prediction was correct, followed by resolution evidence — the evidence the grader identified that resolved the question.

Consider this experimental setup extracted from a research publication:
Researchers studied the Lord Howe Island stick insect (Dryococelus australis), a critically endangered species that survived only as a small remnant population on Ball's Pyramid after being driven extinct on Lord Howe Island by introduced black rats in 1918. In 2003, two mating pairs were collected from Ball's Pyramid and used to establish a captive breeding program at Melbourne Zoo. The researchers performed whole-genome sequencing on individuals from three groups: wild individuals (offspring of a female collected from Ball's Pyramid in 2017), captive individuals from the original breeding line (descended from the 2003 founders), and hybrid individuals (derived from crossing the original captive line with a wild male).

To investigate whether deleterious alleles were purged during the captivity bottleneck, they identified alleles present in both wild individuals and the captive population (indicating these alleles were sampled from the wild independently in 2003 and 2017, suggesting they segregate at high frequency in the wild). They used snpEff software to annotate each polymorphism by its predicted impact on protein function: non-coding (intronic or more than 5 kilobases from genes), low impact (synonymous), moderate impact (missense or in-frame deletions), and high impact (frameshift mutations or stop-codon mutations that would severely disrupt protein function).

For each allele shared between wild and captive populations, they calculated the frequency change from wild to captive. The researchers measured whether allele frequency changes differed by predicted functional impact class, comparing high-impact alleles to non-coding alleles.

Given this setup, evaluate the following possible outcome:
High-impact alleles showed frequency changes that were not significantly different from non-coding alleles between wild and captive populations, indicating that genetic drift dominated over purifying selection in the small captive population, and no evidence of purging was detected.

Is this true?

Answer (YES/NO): NO